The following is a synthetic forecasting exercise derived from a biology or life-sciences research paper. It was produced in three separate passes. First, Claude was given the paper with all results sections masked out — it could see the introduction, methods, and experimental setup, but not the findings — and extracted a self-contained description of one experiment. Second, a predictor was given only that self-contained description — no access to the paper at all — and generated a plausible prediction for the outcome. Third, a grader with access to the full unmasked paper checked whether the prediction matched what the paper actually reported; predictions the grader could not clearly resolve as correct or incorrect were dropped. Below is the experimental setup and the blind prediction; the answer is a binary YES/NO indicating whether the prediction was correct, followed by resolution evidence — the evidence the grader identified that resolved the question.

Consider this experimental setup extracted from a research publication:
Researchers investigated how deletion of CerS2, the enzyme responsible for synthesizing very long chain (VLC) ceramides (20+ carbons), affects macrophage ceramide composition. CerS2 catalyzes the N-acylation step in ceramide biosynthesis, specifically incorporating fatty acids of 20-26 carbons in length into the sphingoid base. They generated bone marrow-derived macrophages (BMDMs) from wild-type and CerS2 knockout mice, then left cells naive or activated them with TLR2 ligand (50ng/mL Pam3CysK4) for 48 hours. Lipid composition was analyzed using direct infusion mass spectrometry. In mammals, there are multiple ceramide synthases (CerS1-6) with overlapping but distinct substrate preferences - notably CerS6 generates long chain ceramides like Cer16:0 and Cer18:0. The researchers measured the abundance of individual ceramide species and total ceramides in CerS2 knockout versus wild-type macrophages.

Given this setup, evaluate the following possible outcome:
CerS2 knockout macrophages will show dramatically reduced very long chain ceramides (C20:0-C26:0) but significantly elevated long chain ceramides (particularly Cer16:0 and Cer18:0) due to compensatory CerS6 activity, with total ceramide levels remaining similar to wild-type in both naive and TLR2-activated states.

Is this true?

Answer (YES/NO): NO